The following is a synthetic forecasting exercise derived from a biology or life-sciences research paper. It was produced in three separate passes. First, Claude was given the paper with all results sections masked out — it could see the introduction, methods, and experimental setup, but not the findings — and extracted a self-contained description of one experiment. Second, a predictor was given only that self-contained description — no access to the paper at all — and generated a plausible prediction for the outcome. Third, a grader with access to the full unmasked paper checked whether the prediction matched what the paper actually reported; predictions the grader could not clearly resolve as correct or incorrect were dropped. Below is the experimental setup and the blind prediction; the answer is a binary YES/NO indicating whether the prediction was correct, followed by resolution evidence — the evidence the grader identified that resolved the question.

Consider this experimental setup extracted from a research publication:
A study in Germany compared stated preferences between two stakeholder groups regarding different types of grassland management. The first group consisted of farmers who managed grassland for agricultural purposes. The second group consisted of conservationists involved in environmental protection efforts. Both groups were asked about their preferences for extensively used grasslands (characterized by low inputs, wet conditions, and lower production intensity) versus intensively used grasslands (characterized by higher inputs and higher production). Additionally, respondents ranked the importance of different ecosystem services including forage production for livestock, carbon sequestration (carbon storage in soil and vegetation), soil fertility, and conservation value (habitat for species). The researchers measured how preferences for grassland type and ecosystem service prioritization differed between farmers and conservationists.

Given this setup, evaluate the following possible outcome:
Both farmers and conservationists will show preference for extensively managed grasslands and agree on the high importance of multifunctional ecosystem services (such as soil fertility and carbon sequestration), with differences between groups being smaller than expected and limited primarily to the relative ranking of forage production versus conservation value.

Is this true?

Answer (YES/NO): NO